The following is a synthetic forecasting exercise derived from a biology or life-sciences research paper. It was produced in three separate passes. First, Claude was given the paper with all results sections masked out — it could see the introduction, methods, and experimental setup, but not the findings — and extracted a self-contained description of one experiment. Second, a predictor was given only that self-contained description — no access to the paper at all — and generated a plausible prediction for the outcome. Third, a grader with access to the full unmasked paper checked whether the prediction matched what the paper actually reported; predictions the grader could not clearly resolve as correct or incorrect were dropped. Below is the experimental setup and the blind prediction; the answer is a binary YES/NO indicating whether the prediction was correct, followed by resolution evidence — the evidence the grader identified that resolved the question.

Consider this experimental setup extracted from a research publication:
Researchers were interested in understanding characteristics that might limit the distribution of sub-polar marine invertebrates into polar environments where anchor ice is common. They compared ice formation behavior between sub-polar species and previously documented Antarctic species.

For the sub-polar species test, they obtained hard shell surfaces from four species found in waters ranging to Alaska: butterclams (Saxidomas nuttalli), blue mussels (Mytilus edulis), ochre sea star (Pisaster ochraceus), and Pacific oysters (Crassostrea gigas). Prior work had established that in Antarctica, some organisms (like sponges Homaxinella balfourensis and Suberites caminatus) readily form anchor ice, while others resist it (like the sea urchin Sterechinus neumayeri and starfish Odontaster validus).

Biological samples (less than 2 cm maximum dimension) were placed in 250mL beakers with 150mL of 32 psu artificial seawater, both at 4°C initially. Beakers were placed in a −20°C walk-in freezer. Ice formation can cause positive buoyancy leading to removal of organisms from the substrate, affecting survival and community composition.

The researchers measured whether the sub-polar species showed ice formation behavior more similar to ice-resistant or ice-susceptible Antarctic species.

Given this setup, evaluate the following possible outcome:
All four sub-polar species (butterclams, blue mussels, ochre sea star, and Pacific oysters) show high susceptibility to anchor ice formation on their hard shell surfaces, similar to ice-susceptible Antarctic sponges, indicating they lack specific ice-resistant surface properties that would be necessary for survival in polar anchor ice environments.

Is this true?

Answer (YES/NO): YES